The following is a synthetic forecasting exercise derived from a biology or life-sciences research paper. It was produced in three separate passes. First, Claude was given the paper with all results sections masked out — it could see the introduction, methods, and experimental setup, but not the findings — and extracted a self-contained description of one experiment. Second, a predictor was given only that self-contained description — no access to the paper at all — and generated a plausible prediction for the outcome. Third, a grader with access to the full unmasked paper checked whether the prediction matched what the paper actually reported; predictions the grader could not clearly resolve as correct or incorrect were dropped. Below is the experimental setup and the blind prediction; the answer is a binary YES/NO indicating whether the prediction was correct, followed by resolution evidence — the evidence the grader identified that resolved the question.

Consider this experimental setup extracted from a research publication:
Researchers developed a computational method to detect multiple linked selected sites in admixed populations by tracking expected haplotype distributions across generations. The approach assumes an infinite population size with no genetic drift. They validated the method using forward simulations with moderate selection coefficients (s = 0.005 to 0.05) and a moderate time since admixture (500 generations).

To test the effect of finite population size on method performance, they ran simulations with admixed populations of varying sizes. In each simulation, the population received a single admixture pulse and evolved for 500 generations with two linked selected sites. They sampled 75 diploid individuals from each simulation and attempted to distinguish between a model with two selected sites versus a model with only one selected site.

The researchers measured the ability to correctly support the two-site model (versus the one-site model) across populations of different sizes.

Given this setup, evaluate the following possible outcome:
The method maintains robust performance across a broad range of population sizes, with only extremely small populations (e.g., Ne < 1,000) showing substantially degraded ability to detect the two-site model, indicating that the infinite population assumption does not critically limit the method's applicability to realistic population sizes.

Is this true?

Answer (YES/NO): NO